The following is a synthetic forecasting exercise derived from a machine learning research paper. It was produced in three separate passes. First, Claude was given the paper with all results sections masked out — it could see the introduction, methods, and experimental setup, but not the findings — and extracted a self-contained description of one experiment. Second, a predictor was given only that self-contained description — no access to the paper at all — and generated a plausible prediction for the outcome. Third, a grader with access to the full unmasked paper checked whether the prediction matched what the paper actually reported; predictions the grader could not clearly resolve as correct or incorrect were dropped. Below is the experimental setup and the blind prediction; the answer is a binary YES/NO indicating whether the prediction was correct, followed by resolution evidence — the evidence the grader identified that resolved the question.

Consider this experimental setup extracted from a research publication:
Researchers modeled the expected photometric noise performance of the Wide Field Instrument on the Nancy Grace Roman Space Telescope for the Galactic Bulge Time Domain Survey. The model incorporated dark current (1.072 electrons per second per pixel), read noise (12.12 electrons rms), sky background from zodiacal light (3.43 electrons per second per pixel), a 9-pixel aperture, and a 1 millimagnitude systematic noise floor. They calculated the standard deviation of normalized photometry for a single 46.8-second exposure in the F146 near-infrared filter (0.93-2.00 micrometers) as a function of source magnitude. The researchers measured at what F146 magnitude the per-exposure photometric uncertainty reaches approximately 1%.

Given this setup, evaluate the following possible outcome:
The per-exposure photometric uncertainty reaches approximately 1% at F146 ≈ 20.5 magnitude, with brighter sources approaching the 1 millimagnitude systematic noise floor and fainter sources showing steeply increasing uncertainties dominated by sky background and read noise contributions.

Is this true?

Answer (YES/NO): NO